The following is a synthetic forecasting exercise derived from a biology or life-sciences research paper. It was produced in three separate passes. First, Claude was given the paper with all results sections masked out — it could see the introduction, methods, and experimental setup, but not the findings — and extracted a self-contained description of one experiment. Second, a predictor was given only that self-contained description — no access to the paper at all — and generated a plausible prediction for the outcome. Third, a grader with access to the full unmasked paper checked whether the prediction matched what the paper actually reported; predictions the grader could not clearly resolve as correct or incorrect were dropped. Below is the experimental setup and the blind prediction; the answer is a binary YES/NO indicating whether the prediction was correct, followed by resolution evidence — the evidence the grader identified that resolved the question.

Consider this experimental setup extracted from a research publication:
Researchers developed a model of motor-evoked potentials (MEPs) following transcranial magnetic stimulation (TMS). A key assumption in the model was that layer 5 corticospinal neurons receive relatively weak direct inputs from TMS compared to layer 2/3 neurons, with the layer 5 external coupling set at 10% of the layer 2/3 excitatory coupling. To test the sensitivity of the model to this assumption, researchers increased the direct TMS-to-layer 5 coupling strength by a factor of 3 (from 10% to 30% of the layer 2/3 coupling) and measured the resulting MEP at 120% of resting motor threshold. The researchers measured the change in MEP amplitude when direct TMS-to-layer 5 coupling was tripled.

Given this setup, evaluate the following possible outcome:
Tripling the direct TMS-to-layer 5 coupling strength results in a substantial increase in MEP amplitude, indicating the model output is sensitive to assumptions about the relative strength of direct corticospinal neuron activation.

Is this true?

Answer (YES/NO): NO